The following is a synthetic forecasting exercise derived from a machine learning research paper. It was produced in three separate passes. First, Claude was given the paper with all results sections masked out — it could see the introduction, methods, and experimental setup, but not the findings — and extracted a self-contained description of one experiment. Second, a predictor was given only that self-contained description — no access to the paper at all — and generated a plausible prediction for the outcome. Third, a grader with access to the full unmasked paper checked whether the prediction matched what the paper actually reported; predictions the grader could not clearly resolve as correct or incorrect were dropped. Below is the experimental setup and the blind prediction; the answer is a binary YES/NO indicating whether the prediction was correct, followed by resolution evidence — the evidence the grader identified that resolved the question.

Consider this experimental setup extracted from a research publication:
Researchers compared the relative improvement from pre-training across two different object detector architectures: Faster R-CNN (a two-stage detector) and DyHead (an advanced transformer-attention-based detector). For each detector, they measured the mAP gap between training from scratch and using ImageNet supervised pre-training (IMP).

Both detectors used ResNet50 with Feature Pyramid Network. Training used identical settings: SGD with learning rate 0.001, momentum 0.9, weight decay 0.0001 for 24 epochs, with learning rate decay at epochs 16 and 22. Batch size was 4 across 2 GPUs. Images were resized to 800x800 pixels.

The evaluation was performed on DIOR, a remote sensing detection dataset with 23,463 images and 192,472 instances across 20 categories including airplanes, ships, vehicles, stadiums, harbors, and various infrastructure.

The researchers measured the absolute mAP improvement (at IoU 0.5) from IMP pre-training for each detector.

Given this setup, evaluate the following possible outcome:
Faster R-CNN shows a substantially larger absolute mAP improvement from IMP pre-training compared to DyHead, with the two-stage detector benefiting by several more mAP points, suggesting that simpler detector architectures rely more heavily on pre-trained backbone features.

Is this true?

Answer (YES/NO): YES